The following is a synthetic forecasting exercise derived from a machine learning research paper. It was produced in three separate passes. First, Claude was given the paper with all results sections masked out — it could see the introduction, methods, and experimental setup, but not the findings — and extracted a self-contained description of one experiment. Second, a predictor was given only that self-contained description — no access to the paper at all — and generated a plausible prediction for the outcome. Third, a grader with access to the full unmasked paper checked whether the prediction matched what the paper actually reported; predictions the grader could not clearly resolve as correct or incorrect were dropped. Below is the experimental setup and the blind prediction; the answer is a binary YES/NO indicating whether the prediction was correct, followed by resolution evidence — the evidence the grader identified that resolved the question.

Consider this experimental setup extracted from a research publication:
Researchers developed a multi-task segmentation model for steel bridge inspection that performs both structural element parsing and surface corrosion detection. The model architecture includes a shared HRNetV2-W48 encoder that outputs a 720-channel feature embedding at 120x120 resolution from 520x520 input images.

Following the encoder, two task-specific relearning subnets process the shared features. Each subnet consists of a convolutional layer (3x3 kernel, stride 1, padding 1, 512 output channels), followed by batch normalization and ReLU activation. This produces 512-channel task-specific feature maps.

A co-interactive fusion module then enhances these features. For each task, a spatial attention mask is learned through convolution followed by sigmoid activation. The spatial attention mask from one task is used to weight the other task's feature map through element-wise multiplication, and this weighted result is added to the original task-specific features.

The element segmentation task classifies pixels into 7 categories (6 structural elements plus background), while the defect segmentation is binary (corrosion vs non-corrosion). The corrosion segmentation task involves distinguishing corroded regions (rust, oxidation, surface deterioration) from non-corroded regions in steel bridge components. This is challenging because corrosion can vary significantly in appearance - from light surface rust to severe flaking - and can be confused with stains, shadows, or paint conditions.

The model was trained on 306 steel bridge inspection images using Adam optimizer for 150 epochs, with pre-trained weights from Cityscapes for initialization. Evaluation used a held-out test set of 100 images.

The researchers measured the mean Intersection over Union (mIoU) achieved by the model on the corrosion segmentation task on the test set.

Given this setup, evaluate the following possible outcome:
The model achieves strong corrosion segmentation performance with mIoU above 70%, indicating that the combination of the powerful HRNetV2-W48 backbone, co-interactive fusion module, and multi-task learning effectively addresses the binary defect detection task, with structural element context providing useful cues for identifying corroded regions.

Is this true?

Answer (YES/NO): YES